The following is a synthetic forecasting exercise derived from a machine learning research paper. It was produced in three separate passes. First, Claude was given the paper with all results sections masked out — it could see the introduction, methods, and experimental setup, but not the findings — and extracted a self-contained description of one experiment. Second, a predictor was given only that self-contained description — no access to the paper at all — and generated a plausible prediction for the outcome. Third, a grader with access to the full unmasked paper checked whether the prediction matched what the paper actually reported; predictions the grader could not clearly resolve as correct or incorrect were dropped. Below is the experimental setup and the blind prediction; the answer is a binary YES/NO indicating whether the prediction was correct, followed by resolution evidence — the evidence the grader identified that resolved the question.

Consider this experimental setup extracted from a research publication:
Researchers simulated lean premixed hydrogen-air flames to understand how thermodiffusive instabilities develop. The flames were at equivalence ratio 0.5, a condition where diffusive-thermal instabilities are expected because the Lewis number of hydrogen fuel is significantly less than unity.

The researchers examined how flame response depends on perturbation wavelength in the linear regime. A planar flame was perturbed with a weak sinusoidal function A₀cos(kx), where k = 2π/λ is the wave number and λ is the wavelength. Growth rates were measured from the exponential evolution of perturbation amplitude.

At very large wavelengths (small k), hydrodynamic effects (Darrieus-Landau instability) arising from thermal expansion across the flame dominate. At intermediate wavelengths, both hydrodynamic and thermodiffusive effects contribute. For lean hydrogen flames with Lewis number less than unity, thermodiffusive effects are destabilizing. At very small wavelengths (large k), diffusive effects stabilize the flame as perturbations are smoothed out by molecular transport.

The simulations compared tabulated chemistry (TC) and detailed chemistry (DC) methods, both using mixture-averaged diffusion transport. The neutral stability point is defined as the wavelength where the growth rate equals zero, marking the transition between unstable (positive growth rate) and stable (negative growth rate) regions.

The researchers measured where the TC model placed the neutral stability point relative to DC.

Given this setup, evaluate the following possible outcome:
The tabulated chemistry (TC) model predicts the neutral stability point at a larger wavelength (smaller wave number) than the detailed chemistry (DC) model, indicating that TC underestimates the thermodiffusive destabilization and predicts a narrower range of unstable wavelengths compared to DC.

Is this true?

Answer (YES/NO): NO